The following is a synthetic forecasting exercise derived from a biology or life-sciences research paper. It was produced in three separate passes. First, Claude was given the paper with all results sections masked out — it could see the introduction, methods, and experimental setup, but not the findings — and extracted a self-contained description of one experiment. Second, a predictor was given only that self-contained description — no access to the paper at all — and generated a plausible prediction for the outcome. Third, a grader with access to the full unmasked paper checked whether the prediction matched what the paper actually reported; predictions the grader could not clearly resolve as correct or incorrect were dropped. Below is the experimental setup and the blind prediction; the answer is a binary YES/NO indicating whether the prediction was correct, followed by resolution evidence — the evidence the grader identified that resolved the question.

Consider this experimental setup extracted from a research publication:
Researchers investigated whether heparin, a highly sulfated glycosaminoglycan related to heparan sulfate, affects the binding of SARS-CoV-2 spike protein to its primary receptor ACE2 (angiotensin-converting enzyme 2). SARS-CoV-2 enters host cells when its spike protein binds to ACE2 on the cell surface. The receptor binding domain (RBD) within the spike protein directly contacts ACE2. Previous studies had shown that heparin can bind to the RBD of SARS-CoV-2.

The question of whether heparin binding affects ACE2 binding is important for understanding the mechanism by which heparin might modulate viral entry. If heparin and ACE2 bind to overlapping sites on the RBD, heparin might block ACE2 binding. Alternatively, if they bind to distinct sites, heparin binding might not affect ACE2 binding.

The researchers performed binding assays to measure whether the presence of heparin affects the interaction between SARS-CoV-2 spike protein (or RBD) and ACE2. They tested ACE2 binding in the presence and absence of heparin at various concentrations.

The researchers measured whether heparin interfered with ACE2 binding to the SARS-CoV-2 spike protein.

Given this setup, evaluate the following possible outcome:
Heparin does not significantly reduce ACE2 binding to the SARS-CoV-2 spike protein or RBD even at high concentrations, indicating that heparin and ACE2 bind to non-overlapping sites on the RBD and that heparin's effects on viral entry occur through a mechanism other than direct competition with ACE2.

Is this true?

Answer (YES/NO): YES